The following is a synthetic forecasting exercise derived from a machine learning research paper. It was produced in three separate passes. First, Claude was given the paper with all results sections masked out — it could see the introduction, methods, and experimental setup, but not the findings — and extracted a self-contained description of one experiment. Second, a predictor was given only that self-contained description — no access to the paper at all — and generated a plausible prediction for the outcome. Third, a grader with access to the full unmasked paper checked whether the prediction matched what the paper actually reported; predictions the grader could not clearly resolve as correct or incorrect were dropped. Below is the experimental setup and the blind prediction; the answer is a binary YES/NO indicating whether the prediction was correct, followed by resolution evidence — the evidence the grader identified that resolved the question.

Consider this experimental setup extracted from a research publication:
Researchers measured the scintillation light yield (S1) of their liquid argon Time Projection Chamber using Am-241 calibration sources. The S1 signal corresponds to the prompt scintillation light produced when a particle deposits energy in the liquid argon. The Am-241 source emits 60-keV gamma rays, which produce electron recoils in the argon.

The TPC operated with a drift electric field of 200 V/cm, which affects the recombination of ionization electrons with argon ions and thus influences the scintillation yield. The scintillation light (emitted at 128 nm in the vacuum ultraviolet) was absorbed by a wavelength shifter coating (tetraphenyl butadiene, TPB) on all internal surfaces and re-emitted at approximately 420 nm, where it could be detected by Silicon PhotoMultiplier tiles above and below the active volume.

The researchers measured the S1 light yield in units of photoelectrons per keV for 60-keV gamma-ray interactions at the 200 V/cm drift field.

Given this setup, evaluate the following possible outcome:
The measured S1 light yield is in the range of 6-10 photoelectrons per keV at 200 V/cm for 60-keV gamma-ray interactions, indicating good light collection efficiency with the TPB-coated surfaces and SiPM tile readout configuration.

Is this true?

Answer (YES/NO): YES